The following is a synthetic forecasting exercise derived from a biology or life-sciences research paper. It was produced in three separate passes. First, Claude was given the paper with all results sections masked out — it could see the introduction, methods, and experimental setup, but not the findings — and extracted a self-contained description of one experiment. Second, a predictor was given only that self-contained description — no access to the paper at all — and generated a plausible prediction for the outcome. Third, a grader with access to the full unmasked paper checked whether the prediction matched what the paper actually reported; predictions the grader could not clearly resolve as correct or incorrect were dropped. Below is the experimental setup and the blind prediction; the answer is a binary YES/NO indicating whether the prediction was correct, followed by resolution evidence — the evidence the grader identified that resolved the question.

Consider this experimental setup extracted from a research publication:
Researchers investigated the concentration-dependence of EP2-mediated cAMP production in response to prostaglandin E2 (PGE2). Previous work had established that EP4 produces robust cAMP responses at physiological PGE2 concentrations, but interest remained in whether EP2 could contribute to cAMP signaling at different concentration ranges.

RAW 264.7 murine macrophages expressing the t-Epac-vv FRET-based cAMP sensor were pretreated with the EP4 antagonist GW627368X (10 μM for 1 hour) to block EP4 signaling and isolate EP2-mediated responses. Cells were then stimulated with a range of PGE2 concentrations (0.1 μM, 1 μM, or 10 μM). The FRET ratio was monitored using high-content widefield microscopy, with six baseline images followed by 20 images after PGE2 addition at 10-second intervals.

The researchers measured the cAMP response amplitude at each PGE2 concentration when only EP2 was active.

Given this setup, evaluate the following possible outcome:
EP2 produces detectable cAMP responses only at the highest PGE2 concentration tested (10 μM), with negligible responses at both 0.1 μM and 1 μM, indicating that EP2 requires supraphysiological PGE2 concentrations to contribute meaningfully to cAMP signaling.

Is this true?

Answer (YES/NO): NO